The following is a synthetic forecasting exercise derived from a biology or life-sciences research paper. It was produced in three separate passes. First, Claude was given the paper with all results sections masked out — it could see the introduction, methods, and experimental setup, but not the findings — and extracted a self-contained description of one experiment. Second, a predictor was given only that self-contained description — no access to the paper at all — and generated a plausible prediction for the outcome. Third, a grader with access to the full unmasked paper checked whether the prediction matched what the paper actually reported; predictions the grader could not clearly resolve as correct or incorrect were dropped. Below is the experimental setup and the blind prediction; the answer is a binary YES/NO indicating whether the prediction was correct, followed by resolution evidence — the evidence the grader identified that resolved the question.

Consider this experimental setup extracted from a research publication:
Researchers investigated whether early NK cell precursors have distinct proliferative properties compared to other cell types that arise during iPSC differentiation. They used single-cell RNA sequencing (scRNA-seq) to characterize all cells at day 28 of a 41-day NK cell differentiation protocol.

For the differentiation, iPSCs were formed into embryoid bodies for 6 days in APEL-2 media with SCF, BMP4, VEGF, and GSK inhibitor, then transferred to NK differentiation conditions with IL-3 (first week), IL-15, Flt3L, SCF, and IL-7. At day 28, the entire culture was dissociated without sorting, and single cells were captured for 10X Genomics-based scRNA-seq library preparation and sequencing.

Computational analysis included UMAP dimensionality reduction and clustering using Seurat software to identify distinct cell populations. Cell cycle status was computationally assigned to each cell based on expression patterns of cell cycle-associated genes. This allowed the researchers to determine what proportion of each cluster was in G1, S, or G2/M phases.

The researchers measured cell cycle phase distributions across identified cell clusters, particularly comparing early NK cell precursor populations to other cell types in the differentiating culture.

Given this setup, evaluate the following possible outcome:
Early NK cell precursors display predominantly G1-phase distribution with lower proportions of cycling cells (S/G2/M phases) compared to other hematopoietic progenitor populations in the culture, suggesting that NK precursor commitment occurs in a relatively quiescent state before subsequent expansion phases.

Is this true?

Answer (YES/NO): NO